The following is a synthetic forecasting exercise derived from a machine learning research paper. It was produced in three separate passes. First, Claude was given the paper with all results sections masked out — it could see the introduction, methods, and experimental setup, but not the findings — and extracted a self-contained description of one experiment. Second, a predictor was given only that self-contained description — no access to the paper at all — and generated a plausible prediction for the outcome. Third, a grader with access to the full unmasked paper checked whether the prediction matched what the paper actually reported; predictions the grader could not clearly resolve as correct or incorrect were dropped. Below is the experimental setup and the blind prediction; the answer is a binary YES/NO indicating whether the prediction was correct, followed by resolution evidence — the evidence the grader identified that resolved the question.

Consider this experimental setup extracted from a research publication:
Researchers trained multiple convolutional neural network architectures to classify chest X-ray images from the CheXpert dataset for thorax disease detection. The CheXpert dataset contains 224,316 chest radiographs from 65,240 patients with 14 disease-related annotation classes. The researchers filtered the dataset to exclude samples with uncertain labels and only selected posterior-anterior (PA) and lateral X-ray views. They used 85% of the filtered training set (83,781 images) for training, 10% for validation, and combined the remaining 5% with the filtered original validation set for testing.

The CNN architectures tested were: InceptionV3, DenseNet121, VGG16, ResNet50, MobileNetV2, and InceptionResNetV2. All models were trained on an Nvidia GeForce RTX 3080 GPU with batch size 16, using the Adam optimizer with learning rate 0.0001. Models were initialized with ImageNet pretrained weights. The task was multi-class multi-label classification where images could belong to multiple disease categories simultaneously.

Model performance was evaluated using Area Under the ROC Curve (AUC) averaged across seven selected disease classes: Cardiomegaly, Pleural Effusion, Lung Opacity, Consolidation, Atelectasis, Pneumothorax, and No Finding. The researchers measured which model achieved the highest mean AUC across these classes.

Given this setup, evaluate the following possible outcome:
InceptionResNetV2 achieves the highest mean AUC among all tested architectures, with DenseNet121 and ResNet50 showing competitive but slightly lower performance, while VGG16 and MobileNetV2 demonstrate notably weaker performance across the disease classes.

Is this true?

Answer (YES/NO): NO